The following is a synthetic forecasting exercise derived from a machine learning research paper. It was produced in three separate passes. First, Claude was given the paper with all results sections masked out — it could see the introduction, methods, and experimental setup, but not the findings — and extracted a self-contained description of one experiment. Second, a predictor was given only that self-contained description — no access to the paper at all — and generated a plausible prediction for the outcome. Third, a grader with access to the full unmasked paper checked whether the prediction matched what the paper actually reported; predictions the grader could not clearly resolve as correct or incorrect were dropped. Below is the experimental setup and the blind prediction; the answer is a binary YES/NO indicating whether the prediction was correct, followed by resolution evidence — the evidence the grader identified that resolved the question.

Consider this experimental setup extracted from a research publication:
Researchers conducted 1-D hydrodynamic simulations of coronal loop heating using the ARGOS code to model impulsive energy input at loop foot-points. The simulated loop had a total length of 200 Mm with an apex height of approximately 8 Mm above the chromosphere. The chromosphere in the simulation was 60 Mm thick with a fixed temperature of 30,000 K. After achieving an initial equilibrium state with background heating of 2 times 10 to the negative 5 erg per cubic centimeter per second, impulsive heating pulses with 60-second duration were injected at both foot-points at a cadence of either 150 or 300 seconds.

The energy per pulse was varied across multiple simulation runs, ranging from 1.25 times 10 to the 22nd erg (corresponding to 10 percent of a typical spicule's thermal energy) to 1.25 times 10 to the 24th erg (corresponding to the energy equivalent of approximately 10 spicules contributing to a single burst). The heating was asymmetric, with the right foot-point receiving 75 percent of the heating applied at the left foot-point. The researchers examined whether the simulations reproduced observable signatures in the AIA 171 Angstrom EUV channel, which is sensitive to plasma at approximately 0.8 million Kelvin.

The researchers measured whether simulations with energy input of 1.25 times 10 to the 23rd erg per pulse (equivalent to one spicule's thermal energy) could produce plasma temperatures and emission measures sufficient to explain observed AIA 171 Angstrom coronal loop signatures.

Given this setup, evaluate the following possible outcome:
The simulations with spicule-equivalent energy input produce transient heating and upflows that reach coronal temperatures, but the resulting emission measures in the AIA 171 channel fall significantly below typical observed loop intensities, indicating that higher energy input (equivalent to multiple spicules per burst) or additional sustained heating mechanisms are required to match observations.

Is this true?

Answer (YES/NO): YES